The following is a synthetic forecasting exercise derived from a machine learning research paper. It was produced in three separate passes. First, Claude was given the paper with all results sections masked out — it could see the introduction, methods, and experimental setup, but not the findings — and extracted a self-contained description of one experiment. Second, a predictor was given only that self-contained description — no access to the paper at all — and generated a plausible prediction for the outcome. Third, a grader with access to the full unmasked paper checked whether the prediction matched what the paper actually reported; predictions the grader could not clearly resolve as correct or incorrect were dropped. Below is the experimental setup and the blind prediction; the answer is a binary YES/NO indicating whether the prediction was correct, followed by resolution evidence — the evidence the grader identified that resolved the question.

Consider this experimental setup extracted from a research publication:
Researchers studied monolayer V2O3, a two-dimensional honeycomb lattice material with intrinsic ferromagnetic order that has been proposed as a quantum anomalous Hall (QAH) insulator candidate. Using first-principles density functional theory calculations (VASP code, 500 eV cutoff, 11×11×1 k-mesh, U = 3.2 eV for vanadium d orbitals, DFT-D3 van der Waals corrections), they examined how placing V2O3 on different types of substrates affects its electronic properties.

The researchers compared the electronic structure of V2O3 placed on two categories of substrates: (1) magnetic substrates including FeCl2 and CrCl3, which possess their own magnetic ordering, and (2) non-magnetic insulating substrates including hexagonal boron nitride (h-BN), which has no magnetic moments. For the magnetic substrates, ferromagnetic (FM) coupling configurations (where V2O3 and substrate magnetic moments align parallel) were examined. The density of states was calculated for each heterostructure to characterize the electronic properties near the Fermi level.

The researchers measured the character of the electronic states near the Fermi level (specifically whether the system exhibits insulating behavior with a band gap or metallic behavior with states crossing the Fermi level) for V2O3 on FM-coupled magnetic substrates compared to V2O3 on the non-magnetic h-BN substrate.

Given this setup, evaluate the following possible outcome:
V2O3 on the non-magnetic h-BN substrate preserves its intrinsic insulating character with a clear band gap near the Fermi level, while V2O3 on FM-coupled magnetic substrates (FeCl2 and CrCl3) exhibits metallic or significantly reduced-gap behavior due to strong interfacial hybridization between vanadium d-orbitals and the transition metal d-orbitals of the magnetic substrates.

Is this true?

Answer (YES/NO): NO